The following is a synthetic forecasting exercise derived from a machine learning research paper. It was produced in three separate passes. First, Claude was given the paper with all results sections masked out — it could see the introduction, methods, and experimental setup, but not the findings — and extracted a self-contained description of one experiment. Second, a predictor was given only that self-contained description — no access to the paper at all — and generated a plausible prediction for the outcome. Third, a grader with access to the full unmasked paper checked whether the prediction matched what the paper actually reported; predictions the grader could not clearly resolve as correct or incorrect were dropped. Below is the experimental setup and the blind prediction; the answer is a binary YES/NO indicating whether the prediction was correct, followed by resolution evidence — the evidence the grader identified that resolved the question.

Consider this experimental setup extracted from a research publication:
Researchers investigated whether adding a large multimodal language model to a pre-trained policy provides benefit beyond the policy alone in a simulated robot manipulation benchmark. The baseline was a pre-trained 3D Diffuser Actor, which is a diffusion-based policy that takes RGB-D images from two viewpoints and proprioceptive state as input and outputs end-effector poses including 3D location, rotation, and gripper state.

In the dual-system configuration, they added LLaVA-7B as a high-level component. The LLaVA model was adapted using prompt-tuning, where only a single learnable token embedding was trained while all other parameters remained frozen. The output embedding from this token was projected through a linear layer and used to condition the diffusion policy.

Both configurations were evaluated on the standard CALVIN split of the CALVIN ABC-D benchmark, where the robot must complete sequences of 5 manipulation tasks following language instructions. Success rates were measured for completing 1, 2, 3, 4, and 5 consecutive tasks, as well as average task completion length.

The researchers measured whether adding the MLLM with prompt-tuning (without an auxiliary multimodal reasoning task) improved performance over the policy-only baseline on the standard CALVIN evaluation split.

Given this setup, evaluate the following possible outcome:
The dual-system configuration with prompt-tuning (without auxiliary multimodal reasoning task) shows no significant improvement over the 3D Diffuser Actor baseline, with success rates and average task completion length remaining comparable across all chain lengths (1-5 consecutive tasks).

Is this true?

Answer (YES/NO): YES